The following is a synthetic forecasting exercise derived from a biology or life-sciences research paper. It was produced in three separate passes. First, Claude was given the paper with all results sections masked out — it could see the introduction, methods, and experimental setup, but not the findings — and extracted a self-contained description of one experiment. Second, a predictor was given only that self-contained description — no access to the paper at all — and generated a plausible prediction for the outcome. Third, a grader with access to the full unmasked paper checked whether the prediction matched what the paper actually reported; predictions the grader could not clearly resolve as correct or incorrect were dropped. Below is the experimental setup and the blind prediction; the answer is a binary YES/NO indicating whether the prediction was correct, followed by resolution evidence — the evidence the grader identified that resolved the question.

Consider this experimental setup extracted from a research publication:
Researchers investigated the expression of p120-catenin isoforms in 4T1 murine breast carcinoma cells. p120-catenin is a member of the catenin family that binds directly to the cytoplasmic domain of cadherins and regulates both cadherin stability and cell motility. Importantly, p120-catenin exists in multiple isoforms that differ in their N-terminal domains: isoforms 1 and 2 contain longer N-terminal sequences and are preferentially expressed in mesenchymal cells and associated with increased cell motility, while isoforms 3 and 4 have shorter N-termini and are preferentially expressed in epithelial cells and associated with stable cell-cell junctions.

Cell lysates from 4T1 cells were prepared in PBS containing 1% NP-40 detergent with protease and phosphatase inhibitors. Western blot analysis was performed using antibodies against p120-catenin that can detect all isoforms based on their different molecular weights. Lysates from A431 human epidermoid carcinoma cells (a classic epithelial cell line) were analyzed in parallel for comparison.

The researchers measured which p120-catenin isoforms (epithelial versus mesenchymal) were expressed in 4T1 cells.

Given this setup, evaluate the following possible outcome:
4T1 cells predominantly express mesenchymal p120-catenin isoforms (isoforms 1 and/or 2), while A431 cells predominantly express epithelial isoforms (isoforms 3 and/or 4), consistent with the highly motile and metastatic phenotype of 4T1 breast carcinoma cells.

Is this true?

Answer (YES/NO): NO